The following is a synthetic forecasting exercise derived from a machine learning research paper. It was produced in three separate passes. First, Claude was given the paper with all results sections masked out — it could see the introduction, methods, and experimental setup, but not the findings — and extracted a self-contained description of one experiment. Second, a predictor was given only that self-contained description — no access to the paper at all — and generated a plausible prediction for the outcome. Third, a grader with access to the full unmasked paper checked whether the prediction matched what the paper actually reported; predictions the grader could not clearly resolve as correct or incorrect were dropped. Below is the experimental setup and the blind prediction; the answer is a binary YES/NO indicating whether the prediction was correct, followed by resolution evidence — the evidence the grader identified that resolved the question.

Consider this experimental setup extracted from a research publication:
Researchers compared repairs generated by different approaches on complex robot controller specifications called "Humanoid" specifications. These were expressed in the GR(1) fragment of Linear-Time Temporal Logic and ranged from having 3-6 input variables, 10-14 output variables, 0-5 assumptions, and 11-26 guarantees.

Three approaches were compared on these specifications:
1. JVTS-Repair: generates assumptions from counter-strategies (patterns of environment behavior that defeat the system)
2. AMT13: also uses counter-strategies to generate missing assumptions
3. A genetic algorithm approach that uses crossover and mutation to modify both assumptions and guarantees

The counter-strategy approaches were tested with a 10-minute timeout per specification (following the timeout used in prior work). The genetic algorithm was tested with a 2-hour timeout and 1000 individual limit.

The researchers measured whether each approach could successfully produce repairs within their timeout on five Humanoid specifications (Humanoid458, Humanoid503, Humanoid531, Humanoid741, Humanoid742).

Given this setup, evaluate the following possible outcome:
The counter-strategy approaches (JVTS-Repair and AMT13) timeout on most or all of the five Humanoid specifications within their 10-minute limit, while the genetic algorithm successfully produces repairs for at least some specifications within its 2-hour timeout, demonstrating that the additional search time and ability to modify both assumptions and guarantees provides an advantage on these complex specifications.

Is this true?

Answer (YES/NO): YES